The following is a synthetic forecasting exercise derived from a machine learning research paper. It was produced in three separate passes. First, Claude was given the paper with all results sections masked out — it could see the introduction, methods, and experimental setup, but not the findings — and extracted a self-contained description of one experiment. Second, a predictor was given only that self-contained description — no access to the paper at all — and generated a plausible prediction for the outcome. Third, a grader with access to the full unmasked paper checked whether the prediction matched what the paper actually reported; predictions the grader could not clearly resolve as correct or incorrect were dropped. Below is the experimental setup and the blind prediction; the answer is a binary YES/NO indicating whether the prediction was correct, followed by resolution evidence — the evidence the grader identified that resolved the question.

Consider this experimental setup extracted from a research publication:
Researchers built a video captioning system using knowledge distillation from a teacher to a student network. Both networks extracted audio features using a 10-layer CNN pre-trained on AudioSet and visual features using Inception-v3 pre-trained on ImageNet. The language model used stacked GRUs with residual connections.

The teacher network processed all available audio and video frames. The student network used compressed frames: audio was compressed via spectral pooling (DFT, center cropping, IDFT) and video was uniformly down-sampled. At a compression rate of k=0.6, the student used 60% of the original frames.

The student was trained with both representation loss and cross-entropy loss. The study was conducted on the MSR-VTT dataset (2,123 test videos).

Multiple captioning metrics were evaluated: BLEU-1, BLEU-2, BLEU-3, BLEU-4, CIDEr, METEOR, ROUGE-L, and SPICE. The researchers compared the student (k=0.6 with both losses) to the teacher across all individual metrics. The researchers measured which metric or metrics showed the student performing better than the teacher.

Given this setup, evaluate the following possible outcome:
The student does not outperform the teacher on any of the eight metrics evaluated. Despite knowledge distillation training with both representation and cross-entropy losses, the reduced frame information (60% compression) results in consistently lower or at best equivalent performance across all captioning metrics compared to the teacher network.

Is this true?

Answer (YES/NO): NO